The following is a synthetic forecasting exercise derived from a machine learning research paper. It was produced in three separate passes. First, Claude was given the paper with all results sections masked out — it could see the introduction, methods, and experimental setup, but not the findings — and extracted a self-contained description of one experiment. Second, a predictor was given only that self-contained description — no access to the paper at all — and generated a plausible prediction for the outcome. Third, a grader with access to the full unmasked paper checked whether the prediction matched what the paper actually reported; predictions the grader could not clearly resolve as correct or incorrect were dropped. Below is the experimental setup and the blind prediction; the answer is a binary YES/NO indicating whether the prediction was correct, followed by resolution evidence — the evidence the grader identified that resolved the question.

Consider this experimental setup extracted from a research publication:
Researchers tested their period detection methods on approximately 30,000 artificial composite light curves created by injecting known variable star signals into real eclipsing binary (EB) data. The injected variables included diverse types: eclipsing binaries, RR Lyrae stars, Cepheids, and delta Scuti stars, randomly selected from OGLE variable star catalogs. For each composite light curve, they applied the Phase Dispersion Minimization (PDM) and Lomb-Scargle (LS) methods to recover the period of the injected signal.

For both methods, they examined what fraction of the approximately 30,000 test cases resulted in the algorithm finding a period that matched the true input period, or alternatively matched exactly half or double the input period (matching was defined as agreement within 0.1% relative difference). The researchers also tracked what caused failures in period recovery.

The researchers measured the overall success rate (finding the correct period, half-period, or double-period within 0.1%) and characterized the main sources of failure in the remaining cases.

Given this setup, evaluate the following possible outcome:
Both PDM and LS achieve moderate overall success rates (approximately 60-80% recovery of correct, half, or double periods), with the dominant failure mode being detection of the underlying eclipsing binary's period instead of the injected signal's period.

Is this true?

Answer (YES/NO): NO